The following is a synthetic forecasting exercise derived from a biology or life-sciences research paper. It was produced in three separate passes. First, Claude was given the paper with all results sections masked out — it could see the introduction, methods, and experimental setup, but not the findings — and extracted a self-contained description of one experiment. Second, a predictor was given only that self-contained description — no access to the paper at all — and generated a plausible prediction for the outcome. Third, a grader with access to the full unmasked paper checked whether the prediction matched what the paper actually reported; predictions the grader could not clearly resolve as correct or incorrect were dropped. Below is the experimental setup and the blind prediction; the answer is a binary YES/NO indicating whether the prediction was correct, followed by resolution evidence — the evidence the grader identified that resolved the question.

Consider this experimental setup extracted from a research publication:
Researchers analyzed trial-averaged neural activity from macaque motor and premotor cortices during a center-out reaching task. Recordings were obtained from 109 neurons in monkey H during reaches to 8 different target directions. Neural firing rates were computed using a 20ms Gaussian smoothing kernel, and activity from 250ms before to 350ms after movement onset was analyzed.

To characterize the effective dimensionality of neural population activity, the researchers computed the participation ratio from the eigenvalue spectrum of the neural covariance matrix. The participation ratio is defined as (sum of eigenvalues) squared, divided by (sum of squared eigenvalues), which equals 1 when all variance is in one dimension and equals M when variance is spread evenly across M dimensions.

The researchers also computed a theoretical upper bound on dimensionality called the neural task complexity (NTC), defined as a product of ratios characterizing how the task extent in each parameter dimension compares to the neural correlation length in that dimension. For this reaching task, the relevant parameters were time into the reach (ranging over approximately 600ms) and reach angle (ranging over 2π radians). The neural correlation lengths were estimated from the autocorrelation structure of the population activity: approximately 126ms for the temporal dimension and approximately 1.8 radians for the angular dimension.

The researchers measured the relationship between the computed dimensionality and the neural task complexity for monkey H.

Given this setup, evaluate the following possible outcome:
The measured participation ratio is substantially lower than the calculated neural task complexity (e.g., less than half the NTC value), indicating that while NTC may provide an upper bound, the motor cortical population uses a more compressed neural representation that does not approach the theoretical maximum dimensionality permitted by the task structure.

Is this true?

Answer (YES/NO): NO